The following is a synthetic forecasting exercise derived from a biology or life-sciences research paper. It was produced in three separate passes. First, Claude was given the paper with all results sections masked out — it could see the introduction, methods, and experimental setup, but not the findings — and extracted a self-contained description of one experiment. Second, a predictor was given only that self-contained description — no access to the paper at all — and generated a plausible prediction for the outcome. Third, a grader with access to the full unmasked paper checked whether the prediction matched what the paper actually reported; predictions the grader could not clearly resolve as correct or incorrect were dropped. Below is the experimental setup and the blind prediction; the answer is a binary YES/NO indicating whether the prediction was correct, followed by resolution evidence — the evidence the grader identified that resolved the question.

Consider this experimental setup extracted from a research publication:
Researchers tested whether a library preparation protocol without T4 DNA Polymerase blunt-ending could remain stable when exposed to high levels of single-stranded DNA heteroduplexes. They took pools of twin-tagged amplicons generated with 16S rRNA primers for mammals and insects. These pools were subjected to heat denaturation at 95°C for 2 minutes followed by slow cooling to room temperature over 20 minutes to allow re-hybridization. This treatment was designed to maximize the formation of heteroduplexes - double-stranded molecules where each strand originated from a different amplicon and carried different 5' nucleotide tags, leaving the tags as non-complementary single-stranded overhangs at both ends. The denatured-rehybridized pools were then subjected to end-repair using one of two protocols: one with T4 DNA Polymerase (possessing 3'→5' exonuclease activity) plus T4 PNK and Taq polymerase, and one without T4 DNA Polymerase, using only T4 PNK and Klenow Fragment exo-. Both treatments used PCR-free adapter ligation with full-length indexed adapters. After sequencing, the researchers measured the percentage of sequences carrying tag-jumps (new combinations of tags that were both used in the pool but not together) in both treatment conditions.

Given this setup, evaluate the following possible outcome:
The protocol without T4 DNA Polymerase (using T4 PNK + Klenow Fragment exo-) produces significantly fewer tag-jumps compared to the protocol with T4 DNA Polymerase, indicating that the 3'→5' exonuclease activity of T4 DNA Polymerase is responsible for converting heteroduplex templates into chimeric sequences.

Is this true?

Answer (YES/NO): YES